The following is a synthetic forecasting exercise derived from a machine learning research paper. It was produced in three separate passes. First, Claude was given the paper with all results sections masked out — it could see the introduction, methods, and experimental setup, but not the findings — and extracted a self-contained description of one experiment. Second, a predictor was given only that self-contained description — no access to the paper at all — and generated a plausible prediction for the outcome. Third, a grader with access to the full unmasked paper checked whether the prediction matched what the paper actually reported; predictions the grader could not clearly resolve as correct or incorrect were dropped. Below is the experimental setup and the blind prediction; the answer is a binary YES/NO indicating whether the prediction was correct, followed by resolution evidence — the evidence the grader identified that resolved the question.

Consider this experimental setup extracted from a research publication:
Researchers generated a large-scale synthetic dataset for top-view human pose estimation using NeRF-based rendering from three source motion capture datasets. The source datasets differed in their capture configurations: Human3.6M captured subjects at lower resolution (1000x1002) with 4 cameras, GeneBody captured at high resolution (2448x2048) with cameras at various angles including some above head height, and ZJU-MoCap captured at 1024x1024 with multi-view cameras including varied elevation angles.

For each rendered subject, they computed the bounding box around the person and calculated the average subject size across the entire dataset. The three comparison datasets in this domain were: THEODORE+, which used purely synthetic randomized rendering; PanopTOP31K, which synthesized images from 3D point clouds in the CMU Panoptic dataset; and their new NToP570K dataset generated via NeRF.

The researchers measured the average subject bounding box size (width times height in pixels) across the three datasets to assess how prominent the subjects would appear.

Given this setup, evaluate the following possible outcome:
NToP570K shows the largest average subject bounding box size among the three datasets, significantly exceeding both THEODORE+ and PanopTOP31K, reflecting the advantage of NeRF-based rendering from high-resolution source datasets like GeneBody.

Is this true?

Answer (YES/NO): NO